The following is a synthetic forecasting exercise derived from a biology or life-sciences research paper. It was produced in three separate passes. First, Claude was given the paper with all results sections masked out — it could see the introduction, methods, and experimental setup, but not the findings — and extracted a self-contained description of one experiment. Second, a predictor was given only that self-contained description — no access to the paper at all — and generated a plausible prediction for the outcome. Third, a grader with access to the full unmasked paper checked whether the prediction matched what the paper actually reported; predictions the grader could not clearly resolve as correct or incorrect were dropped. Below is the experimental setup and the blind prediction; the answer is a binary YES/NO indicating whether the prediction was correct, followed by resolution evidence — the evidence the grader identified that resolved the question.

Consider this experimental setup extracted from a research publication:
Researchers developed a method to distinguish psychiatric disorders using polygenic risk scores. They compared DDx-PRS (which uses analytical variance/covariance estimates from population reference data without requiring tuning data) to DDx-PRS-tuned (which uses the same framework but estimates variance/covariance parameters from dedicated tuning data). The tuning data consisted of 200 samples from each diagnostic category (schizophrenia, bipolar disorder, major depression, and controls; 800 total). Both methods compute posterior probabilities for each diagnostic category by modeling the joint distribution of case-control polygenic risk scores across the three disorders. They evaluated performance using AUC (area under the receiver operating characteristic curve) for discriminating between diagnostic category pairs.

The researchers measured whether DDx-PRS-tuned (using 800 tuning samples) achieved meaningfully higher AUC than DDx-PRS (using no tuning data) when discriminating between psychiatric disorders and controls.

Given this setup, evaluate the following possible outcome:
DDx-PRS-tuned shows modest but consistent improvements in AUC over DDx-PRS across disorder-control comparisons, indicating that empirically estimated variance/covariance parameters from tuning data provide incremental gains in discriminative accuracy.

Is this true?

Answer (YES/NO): NO